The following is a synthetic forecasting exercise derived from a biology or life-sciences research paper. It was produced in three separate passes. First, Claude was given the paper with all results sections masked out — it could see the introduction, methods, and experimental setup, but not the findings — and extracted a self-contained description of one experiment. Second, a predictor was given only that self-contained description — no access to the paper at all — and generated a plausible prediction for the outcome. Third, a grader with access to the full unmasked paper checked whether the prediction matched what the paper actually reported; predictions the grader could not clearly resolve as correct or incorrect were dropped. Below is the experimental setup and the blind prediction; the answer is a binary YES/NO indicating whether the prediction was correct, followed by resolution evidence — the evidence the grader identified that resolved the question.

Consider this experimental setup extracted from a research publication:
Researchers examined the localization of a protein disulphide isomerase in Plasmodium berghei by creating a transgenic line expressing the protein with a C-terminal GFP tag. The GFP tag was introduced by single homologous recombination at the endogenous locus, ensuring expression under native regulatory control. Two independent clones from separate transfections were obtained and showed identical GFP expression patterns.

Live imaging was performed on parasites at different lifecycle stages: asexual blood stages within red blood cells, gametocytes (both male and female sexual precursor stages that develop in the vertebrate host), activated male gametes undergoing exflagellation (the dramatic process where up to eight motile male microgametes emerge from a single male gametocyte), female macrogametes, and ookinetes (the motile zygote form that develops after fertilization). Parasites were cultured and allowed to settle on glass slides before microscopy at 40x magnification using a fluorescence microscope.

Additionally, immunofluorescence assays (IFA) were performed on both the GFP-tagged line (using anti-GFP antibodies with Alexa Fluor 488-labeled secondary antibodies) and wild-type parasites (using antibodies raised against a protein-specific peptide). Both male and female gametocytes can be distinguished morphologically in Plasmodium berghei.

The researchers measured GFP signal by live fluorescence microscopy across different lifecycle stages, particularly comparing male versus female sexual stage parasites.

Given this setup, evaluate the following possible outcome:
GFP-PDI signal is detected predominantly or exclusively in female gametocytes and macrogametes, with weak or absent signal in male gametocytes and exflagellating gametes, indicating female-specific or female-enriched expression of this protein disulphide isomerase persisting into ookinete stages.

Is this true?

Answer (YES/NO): NO